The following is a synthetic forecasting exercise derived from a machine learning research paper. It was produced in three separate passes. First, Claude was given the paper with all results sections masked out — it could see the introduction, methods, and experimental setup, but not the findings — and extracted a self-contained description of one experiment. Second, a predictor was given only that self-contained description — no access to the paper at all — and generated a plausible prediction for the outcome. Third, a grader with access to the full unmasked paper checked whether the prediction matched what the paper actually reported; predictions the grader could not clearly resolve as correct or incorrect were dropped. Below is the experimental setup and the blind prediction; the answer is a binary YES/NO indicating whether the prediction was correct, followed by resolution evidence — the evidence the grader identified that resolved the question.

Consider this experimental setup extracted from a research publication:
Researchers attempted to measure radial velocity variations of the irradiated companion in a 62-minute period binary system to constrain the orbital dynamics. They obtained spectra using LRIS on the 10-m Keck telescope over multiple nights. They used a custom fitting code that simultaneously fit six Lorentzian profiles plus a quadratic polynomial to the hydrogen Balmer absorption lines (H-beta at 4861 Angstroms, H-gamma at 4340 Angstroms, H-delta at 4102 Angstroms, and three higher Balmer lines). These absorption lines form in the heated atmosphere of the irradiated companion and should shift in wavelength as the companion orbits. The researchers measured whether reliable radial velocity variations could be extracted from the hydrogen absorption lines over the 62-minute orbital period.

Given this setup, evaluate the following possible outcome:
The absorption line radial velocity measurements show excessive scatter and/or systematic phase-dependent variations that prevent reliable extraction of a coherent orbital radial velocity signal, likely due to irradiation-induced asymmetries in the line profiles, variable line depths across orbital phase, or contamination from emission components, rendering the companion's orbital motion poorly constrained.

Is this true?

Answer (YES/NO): YES